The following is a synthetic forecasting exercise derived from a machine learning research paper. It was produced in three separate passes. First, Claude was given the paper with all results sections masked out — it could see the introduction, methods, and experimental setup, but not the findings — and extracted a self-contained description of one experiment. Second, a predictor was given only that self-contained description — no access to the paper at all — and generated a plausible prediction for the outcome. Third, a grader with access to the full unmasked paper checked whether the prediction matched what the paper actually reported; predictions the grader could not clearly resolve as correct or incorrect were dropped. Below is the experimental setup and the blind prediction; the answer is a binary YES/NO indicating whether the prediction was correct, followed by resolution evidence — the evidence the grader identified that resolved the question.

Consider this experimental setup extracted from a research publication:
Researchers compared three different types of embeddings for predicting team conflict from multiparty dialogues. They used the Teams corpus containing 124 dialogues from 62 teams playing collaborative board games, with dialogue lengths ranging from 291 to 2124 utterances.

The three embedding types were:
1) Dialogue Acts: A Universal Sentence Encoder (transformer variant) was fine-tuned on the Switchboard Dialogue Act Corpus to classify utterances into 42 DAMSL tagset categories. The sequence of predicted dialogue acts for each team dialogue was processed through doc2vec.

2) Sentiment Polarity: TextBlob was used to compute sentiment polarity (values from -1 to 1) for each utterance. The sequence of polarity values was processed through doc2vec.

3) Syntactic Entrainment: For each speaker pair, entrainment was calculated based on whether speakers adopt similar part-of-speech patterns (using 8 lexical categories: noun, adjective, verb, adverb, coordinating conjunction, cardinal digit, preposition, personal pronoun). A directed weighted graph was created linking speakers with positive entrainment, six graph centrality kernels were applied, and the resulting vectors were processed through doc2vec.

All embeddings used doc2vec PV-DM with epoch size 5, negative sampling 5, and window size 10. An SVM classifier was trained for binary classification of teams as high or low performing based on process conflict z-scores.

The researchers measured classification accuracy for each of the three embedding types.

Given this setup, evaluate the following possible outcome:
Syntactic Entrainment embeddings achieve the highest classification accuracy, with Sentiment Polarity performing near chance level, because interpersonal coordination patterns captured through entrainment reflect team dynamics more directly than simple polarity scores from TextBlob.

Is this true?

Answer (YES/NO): NO